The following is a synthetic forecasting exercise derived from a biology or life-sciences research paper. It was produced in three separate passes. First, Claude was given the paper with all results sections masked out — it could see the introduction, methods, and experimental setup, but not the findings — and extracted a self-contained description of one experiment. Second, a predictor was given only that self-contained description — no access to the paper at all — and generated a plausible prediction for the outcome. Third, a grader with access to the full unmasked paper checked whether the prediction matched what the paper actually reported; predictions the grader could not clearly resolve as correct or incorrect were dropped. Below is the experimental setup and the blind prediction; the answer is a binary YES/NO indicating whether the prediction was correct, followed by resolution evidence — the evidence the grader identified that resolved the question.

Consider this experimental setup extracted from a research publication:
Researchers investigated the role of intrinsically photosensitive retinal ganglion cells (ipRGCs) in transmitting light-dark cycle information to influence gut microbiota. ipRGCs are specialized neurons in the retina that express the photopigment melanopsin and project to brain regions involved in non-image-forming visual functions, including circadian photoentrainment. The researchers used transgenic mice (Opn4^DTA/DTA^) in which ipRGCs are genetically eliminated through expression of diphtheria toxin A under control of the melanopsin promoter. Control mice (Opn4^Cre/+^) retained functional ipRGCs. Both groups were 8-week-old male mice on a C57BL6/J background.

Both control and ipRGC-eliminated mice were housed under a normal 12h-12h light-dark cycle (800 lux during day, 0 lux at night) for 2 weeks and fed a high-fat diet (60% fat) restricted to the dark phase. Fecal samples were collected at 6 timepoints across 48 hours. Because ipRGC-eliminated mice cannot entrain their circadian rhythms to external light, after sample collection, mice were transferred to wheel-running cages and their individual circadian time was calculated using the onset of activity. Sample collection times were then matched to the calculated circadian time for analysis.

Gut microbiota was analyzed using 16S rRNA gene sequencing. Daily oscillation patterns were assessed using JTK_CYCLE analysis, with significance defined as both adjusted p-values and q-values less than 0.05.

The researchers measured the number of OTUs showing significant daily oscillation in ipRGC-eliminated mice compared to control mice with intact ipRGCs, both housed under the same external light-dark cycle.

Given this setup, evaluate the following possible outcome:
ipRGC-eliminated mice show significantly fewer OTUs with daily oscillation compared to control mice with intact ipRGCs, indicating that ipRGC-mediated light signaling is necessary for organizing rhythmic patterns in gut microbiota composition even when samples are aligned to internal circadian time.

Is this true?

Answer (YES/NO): YES